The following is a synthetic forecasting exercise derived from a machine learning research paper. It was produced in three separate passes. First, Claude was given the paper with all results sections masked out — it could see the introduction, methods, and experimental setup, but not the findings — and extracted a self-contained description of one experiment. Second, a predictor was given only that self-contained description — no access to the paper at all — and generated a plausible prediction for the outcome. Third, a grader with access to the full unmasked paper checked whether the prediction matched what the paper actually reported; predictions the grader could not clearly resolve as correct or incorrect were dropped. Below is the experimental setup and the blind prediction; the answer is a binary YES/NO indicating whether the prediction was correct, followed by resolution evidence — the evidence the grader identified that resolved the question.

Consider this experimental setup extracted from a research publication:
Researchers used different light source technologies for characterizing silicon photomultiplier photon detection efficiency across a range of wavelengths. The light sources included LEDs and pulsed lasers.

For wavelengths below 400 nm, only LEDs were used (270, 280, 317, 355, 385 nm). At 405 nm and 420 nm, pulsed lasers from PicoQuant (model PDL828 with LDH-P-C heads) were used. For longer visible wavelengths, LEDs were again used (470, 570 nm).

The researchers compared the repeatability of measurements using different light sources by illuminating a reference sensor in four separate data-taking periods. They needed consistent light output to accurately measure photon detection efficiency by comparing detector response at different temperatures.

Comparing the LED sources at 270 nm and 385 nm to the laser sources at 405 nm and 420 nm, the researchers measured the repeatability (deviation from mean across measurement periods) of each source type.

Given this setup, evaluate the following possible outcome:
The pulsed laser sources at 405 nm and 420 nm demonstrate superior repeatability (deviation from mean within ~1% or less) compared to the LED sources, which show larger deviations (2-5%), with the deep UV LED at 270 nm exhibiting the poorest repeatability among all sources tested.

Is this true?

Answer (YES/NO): NO